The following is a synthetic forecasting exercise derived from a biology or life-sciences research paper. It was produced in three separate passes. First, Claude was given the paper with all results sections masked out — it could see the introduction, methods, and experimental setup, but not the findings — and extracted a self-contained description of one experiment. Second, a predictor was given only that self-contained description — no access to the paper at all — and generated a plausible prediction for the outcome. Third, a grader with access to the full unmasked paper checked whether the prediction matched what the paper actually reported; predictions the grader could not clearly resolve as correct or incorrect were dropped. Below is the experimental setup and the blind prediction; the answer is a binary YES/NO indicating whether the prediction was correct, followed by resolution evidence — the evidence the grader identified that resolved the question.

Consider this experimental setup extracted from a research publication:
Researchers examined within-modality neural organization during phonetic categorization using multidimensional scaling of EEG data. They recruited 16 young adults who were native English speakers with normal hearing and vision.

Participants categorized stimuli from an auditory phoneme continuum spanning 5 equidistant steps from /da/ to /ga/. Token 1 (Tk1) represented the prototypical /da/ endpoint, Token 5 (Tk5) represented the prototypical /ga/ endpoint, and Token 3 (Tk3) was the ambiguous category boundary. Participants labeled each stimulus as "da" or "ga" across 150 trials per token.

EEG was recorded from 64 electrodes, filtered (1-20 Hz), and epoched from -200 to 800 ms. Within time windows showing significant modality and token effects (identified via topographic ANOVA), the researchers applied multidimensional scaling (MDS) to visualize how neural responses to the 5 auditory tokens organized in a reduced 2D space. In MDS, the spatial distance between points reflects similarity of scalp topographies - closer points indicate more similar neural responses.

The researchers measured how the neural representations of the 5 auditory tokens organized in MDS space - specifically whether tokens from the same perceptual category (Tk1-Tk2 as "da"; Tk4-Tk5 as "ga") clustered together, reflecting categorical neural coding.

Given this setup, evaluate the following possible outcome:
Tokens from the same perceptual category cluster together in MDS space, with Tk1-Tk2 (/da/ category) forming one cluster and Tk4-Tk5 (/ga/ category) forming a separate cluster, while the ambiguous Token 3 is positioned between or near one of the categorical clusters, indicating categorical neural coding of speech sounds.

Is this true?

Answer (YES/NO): YES